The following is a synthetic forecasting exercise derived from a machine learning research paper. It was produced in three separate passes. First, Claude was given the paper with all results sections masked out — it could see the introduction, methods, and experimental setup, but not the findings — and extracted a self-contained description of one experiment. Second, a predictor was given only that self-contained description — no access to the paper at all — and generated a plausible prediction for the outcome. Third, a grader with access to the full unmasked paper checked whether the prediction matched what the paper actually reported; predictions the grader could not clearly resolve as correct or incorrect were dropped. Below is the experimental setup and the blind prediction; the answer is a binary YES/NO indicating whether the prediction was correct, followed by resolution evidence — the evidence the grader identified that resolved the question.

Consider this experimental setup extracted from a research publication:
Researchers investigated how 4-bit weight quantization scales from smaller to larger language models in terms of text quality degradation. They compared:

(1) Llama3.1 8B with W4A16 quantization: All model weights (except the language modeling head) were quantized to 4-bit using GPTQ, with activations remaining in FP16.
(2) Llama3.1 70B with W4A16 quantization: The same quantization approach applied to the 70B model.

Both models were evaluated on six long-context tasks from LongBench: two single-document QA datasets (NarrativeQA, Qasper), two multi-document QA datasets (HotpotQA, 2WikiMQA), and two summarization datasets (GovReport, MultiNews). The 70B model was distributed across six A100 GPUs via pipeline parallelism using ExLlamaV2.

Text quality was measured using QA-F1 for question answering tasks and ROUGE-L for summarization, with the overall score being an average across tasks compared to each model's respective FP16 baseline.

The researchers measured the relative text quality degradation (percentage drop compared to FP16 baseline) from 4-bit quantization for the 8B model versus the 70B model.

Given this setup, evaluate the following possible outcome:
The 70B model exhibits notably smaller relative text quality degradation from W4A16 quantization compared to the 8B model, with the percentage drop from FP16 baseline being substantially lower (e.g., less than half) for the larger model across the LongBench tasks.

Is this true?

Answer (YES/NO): NO